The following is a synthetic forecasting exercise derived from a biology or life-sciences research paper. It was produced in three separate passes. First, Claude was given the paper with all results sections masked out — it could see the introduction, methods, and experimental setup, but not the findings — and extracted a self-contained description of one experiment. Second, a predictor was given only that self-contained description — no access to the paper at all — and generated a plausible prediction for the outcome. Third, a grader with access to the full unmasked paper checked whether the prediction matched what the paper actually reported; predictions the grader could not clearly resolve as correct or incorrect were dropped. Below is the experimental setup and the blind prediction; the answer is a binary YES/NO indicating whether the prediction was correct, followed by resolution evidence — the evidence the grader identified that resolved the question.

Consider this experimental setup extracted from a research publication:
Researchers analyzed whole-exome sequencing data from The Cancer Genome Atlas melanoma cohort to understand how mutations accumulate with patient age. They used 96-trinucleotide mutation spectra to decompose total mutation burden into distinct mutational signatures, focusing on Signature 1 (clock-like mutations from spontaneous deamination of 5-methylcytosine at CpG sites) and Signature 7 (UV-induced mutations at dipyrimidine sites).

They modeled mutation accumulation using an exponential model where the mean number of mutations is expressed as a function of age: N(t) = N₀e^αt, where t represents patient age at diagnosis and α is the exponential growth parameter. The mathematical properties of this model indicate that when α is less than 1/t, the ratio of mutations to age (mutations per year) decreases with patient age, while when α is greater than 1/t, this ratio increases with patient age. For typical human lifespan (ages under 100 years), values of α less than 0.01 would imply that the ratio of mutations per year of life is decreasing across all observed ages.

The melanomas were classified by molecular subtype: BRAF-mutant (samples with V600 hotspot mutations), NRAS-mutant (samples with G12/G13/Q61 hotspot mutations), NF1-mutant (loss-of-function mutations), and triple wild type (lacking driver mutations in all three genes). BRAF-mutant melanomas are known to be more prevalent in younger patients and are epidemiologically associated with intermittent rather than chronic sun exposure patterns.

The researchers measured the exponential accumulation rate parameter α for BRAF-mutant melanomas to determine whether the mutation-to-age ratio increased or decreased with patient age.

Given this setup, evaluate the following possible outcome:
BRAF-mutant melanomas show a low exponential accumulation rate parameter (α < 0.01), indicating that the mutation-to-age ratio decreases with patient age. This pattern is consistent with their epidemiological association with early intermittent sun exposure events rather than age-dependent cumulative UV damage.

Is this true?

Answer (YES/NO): YES